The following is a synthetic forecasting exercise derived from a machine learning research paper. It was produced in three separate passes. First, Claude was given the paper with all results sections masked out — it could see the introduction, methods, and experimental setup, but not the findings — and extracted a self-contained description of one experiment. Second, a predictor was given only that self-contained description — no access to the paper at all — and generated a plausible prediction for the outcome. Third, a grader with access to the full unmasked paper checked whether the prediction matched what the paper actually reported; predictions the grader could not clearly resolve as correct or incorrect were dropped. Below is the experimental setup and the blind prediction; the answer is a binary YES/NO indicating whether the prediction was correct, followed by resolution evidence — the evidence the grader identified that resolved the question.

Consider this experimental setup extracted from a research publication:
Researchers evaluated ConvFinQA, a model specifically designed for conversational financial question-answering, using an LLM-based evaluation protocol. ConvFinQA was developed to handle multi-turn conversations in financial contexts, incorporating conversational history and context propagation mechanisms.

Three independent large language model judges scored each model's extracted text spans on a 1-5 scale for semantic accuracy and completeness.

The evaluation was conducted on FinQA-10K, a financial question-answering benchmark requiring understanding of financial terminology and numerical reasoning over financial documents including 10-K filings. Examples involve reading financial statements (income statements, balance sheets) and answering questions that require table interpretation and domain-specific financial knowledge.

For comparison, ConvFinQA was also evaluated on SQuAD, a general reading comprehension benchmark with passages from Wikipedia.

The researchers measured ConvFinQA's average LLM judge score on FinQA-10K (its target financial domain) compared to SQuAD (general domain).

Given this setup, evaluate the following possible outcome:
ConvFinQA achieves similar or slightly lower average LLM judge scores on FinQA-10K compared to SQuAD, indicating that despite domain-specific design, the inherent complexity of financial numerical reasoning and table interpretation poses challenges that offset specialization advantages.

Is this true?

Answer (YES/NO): NO